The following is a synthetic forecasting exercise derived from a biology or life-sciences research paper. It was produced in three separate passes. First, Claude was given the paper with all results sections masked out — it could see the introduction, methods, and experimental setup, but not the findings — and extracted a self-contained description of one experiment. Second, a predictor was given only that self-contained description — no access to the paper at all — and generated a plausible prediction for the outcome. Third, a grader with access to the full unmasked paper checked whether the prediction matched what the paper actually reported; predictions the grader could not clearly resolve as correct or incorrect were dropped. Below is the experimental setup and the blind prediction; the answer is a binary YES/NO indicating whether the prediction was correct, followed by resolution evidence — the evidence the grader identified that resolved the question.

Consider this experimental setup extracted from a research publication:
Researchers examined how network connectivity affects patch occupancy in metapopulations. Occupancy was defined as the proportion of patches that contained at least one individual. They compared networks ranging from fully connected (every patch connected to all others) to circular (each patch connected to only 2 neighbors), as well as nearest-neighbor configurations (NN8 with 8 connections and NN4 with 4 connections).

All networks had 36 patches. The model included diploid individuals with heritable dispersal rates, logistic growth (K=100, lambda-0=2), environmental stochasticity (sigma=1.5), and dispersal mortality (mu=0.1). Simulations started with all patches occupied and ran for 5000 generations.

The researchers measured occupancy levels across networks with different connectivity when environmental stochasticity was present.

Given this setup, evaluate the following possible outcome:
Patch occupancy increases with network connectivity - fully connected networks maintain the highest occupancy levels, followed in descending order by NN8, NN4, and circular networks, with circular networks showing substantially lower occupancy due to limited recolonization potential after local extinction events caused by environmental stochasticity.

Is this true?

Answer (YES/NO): YES